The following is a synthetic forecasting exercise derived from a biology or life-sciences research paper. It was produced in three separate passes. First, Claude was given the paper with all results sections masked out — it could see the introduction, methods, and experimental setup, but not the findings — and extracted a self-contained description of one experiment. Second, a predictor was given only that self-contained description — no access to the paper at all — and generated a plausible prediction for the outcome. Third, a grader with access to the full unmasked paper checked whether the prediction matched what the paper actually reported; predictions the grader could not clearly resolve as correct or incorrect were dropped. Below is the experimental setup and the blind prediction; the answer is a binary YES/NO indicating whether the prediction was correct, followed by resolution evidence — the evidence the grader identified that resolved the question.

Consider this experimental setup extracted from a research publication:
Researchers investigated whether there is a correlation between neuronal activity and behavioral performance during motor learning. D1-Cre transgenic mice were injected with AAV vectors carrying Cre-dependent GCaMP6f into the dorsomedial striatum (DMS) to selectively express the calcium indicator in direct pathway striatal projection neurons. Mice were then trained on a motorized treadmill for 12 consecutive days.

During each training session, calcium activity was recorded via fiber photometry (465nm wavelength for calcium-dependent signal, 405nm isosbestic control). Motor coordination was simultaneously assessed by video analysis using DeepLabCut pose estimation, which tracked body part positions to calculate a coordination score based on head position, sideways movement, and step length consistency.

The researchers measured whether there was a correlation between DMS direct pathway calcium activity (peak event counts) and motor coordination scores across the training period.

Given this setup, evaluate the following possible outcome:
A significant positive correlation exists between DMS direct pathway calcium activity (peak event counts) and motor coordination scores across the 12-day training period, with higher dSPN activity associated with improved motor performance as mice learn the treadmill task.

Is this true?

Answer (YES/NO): NO